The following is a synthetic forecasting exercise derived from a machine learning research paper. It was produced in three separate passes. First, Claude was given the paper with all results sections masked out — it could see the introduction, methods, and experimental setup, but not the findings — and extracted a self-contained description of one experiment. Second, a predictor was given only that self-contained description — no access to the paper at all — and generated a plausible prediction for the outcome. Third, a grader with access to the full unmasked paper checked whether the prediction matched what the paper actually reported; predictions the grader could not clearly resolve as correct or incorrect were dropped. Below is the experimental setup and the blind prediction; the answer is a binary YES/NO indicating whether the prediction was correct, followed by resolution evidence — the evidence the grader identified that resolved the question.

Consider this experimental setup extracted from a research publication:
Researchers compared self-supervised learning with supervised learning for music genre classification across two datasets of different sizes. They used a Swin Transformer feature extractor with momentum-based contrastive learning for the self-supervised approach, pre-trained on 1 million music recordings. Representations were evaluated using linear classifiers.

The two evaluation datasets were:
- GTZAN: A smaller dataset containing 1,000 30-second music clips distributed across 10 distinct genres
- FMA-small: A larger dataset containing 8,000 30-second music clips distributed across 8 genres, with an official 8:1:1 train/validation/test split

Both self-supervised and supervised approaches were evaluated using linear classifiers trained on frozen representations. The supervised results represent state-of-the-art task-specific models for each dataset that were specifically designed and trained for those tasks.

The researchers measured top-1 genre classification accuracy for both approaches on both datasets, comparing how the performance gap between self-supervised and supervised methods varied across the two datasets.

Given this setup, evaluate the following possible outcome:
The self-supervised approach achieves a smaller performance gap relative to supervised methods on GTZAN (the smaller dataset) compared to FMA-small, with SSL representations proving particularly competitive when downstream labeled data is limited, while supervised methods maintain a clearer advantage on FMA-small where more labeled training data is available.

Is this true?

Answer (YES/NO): NO